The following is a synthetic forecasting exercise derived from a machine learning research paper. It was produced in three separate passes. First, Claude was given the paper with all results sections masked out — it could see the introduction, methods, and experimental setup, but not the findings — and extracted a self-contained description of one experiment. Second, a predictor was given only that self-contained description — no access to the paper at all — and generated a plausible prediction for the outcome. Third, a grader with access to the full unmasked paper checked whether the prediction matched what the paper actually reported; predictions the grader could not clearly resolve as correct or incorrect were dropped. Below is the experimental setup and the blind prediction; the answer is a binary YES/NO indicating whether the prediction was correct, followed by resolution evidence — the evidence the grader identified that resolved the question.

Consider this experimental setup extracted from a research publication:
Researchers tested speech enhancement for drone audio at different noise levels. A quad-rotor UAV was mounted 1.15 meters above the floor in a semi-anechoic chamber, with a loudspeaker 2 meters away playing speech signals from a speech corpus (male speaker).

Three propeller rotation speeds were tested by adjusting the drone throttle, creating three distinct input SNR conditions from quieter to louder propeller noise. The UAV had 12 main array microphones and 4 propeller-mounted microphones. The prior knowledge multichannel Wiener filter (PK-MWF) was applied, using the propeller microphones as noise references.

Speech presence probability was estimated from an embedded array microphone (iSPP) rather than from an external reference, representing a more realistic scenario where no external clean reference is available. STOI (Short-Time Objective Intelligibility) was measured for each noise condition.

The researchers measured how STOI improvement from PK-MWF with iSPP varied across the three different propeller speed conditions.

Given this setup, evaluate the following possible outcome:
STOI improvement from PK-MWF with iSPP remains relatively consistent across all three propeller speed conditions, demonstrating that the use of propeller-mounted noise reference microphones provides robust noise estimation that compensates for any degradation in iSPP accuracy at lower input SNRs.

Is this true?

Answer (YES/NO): NO